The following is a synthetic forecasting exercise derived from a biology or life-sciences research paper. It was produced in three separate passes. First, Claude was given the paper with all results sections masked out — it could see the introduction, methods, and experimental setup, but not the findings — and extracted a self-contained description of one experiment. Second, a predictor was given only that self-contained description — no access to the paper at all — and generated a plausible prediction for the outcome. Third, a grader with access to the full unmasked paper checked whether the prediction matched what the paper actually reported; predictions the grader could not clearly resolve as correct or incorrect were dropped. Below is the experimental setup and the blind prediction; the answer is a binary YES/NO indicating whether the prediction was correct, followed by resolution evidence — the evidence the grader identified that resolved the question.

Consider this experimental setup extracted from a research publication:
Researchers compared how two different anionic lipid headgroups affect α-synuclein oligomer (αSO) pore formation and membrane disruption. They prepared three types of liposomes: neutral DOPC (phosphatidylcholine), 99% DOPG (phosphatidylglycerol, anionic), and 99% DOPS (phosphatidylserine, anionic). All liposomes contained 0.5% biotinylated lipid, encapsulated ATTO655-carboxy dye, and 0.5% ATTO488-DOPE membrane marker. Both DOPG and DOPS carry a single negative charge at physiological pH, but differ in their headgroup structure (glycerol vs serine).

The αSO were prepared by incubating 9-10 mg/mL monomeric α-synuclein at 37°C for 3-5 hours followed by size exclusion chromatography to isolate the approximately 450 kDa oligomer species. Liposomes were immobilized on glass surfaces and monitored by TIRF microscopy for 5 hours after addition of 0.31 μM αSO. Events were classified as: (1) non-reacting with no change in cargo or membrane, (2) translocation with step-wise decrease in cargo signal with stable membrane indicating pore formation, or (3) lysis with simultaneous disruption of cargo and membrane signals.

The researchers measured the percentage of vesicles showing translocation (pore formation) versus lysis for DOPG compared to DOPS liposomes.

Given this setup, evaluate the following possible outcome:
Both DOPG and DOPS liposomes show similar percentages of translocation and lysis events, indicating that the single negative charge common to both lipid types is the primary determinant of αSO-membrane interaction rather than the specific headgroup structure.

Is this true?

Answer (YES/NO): NO